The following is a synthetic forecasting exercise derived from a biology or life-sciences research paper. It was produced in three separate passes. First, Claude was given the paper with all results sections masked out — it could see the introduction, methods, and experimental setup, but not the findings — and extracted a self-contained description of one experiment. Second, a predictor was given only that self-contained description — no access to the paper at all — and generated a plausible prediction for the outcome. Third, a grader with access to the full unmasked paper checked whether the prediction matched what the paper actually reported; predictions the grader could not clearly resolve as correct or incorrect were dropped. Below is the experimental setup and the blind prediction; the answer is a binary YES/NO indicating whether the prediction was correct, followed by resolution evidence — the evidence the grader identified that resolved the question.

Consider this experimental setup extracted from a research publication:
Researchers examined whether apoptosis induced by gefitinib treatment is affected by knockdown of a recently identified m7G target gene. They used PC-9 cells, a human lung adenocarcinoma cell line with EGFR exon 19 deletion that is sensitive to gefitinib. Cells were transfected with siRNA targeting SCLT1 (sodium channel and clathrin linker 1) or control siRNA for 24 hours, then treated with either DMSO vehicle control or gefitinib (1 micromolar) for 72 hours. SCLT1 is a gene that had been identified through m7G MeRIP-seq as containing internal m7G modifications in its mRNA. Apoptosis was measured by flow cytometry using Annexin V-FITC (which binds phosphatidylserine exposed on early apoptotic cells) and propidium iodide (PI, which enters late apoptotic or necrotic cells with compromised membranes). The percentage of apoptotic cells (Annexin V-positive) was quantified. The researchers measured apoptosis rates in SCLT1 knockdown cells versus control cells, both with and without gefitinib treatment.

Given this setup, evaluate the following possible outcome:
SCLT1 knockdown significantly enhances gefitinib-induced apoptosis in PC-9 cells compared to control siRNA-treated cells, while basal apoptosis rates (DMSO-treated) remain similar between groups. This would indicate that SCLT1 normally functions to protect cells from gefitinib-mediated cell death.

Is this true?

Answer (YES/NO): NO